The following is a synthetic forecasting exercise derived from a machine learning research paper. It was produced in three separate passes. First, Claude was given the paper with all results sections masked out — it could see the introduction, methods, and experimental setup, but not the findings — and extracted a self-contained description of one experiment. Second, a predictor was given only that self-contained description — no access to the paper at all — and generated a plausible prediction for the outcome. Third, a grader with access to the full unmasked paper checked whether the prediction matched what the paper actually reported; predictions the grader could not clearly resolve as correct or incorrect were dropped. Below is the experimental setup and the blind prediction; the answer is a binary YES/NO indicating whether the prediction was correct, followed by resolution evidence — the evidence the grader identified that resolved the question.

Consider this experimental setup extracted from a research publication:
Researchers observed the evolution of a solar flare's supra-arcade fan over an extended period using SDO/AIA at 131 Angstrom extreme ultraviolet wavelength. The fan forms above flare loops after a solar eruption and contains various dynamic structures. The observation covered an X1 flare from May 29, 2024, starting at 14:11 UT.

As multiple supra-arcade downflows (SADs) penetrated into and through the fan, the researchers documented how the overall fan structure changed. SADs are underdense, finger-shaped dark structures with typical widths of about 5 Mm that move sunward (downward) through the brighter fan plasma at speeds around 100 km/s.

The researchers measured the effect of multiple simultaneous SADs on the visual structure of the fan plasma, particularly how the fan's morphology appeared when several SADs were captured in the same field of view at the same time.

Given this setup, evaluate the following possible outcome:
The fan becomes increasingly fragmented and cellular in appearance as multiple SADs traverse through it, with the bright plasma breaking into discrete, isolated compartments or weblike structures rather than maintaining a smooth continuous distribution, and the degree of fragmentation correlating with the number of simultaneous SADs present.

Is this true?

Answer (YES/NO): NO